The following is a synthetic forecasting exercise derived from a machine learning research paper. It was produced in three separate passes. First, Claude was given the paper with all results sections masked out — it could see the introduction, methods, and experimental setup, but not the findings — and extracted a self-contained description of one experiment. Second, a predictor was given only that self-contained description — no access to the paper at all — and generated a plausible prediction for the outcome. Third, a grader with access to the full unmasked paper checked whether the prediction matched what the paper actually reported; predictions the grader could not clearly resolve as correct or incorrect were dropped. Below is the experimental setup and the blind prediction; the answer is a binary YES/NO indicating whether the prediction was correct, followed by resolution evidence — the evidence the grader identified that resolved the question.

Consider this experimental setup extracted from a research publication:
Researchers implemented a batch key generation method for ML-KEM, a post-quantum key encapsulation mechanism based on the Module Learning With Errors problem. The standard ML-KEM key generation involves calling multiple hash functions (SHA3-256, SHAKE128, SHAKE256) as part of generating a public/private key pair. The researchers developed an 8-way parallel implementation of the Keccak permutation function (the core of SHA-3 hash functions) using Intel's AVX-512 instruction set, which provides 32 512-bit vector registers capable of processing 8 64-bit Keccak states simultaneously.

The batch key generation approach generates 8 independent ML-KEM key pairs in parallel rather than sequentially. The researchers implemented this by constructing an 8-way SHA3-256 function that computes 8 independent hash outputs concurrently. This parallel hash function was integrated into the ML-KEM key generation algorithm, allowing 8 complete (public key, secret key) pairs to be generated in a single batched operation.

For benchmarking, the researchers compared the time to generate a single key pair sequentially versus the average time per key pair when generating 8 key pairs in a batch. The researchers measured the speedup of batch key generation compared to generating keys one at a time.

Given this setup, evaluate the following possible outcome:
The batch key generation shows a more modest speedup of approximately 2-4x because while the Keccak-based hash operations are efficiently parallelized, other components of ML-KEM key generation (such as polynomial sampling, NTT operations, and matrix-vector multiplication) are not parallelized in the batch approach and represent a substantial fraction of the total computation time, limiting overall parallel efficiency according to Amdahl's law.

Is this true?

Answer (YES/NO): NO